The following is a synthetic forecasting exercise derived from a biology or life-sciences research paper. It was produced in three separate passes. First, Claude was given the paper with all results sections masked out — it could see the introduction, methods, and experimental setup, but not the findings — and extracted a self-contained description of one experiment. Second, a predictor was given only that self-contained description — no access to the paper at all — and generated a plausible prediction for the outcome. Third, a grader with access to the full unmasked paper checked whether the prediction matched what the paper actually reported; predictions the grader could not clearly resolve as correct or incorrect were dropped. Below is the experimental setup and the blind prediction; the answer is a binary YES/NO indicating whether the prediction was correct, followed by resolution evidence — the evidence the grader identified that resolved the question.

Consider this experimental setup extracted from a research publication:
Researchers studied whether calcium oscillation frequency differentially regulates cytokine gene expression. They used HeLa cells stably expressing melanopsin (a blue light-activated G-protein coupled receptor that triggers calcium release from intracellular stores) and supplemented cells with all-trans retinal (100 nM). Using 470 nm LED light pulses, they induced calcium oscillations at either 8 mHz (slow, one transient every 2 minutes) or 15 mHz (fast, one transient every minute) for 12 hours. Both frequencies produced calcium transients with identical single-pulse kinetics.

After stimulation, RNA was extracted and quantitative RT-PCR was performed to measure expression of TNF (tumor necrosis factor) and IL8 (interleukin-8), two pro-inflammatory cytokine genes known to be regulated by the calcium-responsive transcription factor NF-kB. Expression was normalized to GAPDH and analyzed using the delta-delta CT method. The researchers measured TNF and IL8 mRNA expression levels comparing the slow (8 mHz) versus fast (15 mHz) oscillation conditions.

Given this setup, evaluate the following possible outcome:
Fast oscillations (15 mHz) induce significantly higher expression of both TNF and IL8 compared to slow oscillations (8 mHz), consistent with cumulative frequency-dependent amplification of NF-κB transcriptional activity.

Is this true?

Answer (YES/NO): NO